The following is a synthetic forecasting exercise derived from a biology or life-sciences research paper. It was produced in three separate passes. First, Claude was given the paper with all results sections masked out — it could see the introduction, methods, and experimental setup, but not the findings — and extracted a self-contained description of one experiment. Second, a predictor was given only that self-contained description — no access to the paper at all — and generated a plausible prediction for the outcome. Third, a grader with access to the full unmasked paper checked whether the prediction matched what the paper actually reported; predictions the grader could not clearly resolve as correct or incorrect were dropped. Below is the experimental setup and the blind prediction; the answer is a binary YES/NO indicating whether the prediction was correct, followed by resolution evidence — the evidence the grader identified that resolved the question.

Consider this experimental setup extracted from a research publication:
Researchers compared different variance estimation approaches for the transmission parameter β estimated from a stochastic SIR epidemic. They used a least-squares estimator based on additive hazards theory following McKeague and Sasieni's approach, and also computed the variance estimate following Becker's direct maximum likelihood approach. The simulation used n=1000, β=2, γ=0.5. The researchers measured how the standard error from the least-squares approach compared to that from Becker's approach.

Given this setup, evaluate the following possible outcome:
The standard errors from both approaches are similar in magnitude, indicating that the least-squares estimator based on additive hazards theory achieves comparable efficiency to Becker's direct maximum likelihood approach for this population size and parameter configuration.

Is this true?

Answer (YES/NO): NO